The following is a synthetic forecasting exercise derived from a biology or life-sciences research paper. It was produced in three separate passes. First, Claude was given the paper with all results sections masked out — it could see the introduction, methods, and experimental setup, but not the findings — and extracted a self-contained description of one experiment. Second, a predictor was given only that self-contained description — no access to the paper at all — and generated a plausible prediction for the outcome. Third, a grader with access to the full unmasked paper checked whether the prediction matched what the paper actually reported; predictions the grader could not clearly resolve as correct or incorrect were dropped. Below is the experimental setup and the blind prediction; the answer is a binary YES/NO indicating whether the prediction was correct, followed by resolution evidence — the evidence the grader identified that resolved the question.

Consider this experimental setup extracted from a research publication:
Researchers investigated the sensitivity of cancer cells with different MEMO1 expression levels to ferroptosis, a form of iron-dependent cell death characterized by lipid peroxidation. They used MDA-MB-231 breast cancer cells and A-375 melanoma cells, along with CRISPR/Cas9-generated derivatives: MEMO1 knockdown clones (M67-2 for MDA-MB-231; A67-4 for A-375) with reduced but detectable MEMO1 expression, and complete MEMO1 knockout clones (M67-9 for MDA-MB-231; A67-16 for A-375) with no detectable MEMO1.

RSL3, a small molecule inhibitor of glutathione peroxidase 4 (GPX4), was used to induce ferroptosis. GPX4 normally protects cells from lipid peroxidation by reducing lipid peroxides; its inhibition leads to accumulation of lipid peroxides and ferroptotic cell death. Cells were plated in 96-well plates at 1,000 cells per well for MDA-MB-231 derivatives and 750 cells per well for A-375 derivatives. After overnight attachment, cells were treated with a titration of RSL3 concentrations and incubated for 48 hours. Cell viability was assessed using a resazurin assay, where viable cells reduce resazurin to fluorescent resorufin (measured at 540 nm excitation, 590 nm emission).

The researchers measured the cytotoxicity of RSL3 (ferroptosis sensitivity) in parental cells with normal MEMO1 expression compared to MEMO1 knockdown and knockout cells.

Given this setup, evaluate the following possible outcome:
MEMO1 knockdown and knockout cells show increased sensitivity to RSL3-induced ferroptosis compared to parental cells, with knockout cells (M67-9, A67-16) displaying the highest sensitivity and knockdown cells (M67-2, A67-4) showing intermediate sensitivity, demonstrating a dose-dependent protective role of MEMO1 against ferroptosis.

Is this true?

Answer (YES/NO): NO